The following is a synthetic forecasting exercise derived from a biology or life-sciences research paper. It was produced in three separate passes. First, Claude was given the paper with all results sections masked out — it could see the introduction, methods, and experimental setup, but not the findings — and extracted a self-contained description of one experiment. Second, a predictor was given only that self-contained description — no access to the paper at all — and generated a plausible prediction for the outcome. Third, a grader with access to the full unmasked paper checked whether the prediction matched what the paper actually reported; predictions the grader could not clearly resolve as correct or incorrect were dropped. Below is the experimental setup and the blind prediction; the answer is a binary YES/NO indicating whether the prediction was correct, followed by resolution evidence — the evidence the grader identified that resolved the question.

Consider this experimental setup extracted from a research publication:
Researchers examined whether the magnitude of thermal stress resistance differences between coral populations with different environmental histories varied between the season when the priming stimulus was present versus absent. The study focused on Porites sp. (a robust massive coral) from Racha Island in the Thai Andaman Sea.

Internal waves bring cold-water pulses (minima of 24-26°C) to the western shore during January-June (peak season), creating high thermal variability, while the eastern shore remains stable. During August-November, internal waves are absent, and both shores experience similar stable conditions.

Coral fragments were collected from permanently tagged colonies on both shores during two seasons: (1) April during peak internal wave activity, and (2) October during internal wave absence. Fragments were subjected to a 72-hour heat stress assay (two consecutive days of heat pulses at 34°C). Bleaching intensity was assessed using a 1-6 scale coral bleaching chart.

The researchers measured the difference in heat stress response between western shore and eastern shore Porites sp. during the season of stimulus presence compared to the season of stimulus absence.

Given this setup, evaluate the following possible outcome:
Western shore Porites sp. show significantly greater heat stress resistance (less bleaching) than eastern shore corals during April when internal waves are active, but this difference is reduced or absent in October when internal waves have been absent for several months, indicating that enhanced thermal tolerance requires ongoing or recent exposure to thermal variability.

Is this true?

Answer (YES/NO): YES